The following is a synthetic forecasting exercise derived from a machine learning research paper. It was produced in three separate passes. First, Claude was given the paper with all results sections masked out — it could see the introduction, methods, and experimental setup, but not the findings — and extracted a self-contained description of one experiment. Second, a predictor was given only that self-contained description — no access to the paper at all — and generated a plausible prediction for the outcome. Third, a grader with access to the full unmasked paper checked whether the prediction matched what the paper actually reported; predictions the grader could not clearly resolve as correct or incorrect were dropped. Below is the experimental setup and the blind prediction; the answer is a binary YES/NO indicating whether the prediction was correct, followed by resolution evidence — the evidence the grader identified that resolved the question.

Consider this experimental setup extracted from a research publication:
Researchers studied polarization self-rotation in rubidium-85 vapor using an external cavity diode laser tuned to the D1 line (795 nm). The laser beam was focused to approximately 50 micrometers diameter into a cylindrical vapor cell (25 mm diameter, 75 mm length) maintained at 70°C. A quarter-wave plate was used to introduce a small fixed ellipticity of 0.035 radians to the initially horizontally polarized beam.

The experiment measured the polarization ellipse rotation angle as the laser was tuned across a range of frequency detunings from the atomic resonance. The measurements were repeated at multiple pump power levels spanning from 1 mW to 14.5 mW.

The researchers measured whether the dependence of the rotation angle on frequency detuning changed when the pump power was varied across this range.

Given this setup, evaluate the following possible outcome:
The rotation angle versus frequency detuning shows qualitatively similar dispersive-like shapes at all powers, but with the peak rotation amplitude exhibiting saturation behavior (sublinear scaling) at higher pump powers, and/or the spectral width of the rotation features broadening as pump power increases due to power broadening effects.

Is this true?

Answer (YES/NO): NO